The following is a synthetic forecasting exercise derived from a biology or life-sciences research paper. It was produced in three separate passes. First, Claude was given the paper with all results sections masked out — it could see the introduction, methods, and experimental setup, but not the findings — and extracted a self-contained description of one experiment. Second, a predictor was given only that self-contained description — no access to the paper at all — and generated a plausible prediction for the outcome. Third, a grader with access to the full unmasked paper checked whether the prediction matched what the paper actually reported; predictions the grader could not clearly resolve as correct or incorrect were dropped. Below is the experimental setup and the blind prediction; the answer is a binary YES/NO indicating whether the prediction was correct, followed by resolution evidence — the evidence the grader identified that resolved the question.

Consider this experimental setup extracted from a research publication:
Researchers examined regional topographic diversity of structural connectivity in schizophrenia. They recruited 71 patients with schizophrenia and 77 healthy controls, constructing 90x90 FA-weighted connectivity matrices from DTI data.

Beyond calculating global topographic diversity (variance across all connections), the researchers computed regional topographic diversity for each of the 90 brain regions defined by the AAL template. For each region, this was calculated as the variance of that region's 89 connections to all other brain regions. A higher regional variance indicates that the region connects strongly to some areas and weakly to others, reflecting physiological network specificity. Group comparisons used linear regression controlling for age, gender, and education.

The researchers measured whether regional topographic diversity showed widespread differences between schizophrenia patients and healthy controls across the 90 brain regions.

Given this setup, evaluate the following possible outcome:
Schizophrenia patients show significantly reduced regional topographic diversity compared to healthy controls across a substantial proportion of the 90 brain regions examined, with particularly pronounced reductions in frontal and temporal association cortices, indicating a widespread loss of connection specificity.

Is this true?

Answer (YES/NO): NO